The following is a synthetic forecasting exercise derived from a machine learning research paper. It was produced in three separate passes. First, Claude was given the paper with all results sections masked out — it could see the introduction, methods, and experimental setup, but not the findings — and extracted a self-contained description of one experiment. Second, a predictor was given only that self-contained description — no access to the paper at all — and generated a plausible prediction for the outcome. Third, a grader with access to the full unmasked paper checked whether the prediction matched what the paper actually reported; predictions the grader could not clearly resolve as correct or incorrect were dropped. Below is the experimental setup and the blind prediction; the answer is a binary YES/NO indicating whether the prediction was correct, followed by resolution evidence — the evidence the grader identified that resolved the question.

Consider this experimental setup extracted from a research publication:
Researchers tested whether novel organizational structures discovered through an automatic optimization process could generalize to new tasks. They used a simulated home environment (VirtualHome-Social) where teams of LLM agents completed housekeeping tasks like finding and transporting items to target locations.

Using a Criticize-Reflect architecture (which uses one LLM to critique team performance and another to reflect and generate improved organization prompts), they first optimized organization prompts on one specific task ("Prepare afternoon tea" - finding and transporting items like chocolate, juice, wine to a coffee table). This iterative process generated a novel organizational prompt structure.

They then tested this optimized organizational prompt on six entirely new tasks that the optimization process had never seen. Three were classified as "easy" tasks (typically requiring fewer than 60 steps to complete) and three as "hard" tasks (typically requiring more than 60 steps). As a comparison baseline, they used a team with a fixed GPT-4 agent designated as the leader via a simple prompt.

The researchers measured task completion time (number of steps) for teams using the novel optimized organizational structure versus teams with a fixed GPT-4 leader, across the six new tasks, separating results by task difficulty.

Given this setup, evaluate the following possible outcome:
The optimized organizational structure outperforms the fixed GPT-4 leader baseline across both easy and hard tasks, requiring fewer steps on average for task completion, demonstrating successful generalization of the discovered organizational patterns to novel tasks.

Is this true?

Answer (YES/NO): NO